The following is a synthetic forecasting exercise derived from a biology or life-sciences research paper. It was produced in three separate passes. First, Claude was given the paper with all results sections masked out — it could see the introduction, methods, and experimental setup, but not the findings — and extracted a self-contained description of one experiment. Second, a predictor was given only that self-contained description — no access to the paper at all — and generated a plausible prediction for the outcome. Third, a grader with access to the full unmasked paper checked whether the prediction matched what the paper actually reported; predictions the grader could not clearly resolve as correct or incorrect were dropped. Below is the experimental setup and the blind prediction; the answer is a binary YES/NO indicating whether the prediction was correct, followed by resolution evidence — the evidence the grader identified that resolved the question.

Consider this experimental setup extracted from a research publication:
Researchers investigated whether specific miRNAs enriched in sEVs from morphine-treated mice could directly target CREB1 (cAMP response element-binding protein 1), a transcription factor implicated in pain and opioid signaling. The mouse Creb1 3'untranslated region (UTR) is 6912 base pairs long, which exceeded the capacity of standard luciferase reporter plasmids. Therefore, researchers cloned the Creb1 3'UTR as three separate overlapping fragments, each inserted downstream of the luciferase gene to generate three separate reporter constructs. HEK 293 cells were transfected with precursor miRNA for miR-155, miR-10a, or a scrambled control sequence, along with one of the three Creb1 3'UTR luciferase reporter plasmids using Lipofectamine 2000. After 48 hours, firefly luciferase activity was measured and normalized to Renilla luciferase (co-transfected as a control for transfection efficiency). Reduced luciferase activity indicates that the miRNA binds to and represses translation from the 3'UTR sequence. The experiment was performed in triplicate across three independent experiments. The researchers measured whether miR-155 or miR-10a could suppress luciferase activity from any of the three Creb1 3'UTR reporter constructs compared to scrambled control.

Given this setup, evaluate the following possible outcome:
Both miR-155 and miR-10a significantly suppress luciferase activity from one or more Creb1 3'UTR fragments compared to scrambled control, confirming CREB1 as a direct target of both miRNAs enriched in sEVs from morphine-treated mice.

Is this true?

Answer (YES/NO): YES